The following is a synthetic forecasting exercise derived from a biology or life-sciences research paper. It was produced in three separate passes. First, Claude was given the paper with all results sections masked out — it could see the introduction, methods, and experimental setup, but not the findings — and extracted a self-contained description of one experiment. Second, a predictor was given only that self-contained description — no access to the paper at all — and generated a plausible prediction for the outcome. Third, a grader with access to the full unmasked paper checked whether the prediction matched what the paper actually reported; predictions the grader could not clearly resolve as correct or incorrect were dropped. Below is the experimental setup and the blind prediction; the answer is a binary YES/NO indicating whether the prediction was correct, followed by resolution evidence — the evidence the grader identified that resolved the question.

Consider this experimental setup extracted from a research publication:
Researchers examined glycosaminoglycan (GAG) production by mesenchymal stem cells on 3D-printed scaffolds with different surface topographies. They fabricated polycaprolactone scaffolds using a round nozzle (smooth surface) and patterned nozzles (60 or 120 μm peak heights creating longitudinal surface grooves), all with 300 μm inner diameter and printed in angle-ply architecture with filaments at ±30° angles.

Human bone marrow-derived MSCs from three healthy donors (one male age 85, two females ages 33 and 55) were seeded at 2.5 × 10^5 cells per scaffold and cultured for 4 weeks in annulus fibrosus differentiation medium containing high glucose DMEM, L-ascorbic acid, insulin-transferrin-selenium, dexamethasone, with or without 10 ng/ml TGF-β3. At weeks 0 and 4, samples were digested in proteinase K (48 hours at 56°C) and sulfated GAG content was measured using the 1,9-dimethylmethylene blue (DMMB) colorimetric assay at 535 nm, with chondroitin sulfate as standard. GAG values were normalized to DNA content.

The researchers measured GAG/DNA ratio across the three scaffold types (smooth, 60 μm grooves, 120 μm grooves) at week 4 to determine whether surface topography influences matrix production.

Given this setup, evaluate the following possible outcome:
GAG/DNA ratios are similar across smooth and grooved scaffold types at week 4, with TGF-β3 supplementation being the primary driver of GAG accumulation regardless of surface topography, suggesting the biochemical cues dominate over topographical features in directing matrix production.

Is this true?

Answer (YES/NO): YES